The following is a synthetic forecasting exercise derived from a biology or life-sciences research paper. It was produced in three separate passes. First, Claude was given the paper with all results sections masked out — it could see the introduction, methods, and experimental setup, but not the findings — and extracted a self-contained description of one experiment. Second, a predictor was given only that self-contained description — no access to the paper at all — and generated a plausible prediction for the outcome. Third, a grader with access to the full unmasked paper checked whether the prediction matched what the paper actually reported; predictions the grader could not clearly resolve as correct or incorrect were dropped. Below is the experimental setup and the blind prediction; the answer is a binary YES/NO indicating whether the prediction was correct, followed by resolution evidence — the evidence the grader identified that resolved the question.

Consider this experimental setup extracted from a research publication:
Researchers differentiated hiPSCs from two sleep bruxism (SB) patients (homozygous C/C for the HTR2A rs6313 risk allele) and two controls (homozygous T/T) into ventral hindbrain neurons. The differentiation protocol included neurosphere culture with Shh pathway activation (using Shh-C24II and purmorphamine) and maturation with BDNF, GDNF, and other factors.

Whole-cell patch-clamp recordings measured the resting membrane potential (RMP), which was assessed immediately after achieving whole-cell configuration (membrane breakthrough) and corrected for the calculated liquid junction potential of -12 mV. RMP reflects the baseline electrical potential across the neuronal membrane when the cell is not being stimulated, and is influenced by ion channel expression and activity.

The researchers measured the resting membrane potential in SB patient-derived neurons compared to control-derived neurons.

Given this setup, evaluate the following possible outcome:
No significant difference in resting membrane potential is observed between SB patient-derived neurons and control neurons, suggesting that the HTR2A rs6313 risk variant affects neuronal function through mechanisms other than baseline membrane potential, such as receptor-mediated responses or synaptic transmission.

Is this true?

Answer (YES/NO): YES